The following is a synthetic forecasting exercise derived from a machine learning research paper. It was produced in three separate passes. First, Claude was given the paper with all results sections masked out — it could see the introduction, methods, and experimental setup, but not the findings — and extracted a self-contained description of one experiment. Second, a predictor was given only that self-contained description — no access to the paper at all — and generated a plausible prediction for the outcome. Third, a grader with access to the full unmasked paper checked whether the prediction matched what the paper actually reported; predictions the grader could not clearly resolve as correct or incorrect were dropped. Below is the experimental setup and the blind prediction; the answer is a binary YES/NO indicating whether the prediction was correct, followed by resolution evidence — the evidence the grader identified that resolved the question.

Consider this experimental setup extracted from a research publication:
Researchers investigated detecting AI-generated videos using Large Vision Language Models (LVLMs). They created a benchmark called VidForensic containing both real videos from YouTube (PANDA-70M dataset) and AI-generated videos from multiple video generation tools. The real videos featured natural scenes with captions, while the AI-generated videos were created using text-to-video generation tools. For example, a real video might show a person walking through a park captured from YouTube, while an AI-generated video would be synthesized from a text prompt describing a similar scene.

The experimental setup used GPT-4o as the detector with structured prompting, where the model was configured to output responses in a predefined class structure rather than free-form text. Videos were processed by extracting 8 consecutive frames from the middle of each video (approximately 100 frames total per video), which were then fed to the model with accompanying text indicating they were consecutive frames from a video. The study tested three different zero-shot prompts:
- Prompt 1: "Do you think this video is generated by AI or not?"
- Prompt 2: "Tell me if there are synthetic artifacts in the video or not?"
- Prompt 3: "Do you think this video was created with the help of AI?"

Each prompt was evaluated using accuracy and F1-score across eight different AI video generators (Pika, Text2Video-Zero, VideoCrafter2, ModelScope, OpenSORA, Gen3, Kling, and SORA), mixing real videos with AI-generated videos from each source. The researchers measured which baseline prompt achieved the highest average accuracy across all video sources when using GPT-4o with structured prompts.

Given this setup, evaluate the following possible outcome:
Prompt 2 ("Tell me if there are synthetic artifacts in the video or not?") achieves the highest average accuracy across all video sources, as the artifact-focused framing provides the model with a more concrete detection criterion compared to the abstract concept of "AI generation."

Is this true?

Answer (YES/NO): NO